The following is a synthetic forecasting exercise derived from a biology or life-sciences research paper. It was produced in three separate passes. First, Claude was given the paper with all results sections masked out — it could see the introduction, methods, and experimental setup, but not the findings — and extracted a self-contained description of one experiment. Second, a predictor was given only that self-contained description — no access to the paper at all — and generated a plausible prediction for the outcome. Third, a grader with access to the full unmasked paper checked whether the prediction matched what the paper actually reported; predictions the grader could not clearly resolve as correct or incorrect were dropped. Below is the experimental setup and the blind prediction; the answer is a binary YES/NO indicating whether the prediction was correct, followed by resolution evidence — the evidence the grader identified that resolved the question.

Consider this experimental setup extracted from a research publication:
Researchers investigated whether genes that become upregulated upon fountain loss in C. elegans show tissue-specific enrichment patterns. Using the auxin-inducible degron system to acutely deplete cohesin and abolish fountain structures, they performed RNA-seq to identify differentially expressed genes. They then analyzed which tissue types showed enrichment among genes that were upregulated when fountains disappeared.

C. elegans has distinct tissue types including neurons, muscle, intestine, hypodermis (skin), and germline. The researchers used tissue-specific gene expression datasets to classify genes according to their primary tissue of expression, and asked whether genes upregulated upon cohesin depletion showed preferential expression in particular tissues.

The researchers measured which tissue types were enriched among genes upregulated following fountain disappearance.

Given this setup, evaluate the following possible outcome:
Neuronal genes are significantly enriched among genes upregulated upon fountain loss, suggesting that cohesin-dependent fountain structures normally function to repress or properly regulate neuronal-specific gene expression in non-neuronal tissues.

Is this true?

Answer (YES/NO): NO